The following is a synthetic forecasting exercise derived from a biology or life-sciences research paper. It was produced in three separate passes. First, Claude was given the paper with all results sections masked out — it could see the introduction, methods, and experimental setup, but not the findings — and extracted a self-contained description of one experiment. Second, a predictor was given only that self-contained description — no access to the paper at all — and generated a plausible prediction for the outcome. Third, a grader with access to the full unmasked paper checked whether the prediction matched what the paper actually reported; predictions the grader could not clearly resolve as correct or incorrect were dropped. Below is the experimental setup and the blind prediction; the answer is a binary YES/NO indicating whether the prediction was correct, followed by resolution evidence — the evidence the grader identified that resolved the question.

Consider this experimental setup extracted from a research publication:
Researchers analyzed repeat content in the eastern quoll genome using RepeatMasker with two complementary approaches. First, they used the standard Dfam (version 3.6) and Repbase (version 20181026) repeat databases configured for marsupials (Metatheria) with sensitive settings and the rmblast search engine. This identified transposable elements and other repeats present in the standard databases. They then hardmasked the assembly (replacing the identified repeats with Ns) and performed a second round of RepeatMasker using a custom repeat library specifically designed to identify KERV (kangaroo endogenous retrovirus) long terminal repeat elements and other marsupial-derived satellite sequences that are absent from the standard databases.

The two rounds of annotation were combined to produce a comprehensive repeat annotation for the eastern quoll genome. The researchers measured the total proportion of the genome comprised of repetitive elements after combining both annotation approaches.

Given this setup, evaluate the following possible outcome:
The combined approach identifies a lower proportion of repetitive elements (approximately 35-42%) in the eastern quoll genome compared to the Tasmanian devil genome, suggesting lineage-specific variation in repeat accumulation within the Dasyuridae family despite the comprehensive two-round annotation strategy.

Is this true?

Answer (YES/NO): NO